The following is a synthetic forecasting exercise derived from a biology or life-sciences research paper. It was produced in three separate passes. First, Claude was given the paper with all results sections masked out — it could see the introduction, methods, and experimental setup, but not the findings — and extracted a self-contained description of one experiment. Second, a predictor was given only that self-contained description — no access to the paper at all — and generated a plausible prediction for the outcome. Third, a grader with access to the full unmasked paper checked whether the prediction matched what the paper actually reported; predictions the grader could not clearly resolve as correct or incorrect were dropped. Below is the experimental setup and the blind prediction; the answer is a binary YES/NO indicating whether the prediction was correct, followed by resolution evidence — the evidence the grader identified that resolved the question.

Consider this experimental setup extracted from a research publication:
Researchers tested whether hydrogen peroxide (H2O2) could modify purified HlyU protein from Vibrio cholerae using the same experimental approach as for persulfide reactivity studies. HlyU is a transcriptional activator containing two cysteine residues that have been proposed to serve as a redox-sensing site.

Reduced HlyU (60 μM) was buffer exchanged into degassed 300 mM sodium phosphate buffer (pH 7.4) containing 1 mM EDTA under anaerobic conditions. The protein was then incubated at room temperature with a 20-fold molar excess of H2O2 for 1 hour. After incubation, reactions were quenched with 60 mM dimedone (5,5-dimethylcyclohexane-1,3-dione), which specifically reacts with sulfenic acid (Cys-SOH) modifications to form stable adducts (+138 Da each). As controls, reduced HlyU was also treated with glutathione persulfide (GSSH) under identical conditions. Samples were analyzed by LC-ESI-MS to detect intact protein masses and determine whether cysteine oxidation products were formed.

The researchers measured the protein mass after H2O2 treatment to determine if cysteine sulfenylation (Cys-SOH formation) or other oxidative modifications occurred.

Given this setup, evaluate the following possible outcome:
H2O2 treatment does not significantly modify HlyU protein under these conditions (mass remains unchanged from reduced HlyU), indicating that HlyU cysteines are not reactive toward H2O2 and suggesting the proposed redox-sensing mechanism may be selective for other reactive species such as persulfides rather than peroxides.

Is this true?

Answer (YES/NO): YES